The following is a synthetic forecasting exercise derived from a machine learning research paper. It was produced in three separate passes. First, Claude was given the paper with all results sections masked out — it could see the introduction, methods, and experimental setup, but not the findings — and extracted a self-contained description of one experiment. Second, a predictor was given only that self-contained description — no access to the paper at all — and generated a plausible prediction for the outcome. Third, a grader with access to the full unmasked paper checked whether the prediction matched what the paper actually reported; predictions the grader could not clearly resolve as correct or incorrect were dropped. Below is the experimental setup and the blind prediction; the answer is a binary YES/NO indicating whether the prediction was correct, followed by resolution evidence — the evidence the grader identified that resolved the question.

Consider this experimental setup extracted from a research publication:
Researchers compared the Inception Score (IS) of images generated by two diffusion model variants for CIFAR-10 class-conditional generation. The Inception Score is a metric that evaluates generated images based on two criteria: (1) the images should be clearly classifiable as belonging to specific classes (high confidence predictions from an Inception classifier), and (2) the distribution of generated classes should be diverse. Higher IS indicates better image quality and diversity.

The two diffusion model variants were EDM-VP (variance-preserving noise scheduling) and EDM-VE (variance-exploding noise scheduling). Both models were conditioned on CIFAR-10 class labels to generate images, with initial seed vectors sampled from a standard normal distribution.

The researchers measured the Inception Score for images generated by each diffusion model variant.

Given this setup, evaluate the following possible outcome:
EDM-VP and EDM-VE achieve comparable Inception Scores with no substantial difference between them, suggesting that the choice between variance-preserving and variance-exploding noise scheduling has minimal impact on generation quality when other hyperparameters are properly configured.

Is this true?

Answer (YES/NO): YES